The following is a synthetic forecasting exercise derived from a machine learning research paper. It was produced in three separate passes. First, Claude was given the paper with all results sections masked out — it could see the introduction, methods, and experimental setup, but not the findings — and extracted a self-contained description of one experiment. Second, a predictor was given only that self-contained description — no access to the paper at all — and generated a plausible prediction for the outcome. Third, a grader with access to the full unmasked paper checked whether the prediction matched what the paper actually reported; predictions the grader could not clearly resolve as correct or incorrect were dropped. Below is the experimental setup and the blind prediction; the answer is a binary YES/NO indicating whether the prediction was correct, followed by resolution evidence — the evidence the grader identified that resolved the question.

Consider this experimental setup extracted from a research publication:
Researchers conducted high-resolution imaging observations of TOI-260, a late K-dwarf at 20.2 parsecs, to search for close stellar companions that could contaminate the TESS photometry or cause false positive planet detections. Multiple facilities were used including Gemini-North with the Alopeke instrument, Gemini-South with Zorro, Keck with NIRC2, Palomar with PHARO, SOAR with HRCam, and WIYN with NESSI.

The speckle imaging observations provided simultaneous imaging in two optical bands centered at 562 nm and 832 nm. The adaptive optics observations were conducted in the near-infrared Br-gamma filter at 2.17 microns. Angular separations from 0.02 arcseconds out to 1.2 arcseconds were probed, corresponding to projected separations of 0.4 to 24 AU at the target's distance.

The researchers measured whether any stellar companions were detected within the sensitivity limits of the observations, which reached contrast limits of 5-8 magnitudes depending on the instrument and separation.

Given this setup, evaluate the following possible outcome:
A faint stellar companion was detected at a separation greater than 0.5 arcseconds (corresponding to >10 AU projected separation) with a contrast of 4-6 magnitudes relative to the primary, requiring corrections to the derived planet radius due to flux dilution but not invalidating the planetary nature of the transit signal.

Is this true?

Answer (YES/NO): NO